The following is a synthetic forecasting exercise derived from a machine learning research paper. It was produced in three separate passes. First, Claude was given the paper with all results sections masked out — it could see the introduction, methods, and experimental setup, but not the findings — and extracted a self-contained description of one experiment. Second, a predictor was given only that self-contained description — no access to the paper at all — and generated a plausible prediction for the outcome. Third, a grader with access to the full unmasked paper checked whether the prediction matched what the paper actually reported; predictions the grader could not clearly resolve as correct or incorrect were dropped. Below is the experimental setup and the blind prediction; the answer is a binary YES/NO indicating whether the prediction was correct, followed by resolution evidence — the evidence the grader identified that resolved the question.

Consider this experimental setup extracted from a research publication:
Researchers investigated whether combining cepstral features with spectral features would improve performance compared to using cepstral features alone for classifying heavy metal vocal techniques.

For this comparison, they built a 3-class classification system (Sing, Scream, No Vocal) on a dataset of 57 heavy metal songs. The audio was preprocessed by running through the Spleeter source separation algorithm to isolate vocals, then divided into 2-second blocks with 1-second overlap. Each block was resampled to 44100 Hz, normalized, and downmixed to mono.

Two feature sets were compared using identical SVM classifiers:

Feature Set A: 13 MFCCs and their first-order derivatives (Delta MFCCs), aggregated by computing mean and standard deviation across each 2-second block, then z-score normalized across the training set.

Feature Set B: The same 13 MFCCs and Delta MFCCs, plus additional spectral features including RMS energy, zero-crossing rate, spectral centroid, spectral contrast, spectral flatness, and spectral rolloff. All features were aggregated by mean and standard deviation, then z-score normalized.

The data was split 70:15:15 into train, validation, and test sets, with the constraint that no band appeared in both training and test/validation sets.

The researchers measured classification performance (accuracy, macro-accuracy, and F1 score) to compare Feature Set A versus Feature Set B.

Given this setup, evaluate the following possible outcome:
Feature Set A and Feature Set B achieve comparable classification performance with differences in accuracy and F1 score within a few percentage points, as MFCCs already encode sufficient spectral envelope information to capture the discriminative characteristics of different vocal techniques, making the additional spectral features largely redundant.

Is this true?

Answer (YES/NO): NO